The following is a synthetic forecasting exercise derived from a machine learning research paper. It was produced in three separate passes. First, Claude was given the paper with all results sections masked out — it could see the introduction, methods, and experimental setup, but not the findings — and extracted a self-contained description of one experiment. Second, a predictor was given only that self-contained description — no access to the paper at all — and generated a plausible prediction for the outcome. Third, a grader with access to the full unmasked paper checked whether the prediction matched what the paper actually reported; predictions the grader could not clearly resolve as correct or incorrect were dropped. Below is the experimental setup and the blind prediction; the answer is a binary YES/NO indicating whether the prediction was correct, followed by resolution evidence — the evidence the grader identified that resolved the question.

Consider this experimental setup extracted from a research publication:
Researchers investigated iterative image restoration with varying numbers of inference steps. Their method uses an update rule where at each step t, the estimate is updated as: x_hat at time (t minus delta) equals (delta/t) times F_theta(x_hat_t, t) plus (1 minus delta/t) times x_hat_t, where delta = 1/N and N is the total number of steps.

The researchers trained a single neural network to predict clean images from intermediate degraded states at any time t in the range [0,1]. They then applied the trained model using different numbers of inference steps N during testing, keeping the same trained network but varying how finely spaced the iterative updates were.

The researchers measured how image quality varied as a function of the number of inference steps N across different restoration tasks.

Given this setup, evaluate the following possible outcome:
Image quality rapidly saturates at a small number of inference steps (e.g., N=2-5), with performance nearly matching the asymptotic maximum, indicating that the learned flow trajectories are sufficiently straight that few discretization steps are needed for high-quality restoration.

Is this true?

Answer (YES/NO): NO